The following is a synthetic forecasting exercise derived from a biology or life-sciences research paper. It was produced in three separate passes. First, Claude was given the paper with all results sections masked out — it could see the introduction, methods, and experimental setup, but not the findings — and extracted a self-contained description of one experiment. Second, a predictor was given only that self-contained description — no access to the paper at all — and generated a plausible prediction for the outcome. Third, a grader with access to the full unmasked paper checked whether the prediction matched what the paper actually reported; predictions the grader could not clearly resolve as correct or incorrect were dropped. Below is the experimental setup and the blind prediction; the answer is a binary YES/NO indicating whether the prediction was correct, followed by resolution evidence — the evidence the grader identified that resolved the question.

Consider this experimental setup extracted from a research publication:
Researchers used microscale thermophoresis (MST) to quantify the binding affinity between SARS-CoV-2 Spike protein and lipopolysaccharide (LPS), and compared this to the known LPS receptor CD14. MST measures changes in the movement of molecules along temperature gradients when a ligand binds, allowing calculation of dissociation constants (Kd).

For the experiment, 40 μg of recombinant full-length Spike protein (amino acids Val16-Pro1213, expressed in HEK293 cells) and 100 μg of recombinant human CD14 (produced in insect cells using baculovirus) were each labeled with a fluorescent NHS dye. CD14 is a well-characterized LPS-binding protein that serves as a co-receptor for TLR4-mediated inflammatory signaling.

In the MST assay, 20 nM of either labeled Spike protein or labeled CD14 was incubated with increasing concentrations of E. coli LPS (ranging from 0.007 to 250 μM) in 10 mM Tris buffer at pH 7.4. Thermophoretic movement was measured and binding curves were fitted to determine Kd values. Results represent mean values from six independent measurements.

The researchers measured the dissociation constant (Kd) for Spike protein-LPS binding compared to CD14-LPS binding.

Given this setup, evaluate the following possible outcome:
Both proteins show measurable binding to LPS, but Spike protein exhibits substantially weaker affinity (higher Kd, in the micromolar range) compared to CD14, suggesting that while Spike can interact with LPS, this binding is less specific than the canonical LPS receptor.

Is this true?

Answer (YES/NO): NO